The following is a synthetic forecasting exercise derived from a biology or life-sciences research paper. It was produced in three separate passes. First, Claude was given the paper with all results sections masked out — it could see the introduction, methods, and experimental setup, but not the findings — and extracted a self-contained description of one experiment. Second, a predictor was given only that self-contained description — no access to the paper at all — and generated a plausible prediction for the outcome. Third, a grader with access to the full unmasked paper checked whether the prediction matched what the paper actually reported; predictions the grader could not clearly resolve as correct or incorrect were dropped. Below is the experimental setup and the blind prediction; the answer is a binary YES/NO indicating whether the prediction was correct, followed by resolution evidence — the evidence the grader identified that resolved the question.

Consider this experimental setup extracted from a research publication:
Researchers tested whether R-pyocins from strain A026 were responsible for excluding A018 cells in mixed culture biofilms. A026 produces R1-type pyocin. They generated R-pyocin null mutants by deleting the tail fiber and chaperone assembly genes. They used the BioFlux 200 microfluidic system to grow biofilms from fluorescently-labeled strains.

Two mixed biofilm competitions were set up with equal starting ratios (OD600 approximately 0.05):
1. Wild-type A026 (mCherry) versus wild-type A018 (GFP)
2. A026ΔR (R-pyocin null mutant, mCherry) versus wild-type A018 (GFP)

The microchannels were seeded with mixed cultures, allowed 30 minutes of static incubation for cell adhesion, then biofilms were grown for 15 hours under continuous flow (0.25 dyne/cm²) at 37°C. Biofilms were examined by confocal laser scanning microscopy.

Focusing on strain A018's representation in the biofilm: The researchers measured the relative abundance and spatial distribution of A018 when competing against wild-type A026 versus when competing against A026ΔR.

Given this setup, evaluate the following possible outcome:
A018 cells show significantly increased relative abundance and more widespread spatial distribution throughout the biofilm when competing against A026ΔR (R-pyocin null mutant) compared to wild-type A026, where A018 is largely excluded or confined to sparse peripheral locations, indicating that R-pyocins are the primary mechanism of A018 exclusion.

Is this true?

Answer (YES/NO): YES